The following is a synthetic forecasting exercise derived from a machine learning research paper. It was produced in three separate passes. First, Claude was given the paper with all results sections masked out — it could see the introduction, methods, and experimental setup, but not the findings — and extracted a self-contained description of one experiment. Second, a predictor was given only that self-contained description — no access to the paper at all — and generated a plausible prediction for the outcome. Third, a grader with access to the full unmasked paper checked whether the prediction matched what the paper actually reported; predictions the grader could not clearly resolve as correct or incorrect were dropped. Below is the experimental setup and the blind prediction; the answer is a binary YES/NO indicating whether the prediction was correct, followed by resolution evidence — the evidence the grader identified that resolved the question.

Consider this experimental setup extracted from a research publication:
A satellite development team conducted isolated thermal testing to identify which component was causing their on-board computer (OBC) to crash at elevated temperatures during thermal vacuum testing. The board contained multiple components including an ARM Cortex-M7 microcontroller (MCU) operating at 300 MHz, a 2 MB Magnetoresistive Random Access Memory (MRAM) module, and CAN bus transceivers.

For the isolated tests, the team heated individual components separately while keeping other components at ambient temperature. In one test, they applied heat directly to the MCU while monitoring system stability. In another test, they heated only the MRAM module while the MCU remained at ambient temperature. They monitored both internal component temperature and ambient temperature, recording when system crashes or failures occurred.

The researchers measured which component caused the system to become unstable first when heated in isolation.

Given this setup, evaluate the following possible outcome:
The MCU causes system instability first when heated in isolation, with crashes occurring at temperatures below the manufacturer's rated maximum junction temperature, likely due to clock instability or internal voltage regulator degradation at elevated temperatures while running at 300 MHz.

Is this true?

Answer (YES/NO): YES